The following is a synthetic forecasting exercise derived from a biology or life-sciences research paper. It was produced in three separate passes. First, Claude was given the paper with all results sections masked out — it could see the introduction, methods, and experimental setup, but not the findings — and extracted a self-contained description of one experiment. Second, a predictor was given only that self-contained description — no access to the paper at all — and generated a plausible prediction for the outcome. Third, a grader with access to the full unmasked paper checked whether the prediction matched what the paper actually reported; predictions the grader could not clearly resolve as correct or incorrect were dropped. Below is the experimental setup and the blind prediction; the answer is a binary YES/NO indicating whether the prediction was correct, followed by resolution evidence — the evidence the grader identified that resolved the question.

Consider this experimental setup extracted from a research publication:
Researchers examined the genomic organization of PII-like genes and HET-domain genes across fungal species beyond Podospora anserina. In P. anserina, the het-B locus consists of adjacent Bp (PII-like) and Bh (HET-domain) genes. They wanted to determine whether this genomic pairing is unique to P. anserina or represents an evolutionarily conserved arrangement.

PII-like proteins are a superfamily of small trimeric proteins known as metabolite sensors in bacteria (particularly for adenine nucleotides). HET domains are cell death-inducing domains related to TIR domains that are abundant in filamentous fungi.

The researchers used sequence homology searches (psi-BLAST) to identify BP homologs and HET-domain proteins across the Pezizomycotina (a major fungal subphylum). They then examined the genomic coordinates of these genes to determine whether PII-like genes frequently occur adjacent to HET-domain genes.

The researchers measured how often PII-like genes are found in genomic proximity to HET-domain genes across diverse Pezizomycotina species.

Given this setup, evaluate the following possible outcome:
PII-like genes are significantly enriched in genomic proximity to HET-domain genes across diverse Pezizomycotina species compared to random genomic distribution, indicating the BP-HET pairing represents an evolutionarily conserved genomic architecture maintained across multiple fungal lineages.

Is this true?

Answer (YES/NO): NO